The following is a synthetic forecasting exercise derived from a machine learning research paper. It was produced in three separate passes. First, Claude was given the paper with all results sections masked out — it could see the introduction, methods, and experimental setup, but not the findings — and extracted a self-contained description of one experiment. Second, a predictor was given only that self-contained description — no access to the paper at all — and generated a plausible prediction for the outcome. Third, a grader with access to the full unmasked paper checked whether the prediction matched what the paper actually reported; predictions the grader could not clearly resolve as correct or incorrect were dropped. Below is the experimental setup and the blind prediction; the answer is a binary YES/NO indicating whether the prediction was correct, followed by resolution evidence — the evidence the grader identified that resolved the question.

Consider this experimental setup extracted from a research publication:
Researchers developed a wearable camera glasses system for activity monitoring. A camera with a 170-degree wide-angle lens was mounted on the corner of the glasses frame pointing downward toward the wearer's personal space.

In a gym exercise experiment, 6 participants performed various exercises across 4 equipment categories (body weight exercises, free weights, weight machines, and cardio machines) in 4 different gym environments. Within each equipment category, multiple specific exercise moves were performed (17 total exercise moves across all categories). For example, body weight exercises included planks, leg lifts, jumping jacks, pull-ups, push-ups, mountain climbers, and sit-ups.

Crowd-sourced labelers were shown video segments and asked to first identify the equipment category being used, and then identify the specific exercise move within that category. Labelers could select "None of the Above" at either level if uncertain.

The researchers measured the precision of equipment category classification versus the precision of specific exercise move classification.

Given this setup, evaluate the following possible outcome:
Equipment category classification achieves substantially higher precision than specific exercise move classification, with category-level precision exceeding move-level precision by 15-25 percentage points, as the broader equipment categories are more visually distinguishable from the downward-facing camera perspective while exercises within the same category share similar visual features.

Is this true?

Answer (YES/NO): NO